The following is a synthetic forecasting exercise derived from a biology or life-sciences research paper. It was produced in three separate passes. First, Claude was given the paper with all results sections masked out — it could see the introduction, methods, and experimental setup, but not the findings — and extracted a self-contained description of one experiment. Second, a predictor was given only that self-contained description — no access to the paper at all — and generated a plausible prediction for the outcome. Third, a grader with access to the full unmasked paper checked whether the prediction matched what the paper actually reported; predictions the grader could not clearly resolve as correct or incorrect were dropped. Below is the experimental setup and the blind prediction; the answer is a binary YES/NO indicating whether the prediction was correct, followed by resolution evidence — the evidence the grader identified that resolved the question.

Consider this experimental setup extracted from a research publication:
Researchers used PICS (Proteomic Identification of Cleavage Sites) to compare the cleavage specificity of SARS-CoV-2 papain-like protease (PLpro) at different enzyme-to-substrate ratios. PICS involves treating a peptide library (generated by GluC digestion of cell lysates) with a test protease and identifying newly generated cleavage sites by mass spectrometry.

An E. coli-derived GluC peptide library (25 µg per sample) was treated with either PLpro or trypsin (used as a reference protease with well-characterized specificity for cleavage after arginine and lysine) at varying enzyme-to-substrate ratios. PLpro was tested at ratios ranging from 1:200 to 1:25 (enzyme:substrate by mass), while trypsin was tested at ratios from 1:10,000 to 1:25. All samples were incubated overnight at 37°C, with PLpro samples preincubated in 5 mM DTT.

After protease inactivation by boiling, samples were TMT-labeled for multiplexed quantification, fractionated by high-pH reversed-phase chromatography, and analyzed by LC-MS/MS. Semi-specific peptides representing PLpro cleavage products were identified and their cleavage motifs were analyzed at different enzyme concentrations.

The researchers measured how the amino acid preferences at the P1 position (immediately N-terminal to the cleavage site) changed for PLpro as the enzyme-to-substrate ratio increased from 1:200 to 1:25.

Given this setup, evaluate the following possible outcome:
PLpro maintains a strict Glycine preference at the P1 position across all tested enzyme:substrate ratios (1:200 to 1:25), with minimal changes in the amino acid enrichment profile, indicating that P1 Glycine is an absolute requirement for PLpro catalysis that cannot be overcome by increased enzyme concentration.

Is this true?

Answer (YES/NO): NO